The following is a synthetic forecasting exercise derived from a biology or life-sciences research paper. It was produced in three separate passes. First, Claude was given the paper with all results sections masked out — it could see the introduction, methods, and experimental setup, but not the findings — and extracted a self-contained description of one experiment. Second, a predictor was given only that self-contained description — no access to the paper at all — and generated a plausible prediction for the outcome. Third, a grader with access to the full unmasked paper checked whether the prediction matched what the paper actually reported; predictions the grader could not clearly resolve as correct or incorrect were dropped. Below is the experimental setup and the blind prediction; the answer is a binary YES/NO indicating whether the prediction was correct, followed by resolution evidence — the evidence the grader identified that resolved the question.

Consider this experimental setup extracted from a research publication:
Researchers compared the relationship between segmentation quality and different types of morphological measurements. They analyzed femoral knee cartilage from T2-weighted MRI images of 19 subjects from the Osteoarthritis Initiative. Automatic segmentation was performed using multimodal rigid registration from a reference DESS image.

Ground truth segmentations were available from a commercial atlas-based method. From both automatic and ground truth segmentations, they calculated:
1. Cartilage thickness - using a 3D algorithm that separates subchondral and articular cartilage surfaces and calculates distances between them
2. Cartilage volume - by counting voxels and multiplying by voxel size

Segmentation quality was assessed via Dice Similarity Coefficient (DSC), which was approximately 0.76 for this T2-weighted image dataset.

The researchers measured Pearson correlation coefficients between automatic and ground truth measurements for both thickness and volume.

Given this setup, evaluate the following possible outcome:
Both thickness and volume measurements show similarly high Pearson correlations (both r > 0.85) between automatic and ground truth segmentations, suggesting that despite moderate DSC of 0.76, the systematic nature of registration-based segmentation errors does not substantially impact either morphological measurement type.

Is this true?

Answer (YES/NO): NO